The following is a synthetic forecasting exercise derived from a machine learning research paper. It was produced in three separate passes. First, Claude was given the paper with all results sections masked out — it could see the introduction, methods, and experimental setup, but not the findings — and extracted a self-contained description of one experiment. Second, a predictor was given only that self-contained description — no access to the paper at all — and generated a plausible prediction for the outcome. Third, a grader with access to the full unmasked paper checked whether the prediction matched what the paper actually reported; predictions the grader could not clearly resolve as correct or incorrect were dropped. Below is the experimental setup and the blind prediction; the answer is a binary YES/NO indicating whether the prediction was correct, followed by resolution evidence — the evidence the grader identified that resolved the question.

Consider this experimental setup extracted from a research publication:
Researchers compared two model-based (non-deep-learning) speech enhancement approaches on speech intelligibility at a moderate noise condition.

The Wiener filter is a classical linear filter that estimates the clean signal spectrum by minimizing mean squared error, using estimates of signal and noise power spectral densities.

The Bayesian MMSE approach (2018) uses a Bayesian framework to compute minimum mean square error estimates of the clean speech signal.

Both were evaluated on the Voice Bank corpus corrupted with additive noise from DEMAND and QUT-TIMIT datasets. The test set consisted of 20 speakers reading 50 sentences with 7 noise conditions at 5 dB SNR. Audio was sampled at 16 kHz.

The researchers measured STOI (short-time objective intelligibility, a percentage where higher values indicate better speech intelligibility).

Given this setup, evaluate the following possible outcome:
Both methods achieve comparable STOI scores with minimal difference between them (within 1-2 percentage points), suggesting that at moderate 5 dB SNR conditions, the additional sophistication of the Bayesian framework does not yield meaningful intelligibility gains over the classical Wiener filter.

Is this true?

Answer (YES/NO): YES